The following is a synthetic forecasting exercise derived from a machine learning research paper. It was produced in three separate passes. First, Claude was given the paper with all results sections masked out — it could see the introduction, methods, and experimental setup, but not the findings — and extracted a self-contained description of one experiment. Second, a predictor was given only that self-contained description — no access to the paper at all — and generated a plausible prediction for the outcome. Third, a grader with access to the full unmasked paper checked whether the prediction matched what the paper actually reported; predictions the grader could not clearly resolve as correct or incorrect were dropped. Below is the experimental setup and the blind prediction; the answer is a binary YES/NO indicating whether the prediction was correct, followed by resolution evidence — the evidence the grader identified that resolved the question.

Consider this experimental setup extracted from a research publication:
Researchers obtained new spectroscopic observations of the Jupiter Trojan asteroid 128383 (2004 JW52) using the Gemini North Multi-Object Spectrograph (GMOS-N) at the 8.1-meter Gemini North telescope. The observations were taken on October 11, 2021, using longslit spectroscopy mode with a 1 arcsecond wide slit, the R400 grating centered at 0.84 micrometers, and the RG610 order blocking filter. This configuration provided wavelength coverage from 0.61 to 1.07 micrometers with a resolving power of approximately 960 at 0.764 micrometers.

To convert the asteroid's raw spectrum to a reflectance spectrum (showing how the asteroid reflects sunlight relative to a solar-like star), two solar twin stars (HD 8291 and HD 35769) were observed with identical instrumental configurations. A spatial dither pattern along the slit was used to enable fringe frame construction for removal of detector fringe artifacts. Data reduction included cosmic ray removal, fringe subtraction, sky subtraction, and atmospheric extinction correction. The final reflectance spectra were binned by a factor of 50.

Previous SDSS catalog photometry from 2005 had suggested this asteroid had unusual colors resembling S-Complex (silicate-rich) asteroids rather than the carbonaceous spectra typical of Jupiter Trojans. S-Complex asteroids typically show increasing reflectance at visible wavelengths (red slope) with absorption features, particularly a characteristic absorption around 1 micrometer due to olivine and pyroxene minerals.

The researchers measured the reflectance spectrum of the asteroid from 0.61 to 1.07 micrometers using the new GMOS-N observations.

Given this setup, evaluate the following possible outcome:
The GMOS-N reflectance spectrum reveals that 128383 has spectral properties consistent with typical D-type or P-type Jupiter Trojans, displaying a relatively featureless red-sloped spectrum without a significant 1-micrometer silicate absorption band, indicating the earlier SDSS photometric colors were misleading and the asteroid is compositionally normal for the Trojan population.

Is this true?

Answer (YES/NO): YES